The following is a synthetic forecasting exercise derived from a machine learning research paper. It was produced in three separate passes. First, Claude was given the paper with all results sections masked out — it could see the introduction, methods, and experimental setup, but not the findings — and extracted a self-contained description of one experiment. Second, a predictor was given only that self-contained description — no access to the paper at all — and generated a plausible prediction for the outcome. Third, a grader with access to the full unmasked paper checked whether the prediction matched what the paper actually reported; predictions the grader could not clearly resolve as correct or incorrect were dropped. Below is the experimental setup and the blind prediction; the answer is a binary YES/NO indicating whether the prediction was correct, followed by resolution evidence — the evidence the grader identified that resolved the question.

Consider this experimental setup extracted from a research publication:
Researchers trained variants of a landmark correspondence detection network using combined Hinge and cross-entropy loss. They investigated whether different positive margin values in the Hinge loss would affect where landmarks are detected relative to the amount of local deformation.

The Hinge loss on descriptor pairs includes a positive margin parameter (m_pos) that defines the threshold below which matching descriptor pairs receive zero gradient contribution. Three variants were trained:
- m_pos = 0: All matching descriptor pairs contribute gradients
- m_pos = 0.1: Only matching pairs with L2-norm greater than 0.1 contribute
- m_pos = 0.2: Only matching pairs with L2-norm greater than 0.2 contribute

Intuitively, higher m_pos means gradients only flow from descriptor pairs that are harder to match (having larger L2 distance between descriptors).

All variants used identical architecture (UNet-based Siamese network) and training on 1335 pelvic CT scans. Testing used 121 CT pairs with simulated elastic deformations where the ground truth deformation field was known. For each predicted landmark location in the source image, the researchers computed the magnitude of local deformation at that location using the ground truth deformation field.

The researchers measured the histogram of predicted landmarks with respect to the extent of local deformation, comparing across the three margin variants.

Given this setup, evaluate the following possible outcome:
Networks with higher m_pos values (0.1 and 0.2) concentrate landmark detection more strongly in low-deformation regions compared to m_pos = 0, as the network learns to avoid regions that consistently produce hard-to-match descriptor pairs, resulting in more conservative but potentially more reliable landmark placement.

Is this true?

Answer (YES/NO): NO